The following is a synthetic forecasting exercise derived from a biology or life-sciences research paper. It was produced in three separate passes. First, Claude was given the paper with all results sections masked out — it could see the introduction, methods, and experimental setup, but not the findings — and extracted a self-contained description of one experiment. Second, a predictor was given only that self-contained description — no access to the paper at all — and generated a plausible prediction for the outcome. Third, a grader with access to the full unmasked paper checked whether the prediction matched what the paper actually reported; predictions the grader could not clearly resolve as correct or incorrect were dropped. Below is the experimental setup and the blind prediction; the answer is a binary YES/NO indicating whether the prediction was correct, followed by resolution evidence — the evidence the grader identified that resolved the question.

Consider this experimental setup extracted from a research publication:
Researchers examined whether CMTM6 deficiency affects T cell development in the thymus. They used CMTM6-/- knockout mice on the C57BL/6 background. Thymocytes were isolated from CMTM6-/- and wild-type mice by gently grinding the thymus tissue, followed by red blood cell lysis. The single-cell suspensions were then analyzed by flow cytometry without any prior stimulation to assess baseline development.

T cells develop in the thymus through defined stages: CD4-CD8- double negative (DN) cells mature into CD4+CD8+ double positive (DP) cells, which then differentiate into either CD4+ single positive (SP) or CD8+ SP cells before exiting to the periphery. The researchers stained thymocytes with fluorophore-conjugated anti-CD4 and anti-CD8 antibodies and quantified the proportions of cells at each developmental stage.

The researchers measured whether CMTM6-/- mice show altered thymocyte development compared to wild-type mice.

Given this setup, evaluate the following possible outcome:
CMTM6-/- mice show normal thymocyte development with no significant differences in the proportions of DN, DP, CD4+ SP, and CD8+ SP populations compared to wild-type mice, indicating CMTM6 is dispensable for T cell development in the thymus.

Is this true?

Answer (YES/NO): NO